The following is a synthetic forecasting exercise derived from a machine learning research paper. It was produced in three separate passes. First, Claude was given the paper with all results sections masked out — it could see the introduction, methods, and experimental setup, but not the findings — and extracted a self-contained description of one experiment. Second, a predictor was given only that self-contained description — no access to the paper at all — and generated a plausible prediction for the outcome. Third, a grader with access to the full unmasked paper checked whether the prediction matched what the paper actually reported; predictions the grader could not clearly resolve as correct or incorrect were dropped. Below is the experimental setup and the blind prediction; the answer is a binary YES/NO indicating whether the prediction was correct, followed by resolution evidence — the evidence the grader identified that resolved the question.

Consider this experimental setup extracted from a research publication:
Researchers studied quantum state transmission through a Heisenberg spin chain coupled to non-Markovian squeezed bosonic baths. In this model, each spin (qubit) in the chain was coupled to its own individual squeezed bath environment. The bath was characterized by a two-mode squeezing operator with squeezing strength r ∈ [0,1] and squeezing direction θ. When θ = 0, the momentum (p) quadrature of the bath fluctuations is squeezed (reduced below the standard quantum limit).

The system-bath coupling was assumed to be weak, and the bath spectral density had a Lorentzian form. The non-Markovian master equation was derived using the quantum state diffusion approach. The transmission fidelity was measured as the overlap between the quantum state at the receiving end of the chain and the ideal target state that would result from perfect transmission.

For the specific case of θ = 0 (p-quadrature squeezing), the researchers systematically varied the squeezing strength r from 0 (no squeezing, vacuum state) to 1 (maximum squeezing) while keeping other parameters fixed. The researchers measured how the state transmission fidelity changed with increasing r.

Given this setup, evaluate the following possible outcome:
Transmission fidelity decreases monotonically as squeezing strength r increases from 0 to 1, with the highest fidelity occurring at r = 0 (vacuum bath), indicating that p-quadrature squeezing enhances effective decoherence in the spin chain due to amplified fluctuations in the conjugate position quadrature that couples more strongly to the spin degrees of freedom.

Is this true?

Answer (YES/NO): NO